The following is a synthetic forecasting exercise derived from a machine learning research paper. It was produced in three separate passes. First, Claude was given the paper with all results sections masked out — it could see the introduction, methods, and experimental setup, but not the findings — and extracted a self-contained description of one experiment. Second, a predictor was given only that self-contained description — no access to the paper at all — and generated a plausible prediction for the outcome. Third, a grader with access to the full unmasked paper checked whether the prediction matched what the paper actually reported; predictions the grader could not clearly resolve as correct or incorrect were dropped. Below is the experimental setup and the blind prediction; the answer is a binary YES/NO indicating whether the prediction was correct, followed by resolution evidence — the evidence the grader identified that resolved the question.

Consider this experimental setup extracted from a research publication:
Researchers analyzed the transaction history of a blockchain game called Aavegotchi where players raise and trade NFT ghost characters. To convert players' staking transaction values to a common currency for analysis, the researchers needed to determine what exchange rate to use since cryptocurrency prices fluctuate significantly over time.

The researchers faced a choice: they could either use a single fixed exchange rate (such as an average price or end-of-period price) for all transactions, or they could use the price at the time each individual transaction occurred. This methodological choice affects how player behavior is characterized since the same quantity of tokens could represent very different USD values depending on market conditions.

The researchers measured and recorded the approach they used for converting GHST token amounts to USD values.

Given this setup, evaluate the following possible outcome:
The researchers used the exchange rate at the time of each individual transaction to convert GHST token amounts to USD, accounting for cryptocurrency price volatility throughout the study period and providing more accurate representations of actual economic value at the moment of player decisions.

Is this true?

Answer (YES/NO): YES